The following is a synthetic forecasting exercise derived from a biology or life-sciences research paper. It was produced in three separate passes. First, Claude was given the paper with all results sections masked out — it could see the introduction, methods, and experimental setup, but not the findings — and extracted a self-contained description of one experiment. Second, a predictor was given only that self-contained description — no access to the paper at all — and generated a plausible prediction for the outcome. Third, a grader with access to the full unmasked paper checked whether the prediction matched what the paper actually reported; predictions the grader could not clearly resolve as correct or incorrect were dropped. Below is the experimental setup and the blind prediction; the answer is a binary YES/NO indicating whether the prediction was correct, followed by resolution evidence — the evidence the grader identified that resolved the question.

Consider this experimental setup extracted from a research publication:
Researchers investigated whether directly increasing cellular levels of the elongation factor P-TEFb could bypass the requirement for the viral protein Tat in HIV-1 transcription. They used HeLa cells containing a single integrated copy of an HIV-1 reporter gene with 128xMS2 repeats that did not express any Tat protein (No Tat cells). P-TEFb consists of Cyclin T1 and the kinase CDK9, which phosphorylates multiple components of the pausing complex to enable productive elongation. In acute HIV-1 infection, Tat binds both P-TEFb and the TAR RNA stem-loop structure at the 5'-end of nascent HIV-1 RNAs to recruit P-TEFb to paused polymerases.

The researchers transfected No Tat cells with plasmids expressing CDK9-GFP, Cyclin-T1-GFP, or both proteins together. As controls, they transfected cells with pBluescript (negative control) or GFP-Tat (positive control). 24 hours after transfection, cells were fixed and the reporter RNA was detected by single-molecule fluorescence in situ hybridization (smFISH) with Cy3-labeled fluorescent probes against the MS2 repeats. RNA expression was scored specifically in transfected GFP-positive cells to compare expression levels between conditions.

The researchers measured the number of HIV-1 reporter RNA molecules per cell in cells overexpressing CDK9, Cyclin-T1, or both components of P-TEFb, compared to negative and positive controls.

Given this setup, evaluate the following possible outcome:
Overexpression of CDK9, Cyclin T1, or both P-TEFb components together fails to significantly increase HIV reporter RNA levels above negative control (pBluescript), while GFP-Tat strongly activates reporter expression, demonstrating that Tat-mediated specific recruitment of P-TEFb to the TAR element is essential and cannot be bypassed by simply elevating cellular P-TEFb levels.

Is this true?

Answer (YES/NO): NO